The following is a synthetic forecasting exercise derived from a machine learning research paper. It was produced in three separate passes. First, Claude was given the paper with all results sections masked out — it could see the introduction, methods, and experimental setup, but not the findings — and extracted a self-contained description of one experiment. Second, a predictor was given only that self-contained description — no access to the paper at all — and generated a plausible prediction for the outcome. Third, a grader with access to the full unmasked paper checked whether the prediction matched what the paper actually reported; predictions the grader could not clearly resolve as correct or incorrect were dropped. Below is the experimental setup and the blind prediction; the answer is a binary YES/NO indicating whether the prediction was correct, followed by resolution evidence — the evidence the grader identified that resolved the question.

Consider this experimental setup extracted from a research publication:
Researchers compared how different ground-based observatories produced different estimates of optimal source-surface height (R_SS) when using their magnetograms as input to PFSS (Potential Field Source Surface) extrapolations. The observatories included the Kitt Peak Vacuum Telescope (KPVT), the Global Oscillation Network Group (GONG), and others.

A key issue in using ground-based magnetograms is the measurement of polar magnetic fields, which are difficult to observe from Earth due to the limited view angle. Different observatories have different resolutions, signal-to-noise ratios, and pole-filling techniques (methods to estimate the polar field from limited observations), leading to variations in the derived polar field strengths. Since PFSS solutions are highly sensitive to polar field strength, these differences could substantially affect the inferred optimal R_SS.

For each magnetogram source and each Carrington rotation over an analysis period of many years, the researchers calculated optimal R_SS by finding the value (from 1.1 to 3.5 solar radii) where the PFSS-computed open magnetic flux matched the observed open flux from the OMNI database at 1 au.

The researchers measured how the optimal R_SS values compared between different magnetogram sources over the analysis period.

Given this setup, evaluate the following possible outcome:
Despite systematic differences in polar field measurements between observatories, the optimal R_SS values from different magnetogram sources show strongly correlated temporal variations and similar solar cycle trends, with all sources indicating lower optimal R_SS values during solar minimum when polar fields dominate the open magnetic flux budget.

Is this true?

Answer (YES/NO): NO